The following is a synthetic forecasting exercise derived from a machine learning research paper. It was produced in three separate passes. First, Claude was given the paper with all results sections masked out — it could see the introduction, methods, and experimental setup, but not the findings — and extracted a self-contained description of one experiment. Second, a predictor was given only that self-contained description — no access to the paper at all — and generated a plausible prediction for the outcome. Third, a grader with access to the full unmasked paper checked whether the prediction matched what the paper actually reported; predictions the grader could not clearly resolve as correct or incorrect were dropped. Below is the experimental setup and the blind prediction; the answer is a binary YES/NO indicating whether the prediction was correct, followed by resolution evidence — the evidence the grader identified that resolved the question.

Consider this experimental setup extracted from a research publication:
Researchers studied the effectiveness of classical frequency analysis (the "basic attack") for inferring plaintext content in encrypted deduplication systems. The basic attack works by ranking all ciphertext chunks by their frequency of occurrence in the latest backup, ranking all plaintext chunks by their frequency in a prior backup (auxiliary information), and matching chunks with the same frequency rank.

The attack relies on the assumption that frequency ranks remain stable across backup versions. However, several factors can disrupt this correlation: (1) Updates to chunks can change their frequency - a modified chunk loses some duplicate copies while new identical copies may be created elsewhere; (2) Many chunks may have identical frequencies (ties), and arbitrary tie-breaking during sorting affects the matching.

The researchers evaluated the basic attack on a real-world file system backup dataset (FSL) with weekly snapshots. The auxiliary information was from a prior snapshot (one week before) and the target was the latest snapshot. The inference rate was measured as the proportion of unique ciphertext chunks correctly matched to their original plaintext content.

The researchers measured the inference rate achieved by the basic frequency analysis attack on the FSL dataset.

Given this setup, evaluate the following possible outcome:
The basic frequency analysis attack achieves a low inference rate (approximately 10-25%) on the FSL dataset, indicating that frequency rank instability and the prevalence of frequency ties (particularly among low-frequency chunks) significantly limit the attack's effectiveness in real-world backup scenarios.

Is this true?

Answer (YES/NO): NO